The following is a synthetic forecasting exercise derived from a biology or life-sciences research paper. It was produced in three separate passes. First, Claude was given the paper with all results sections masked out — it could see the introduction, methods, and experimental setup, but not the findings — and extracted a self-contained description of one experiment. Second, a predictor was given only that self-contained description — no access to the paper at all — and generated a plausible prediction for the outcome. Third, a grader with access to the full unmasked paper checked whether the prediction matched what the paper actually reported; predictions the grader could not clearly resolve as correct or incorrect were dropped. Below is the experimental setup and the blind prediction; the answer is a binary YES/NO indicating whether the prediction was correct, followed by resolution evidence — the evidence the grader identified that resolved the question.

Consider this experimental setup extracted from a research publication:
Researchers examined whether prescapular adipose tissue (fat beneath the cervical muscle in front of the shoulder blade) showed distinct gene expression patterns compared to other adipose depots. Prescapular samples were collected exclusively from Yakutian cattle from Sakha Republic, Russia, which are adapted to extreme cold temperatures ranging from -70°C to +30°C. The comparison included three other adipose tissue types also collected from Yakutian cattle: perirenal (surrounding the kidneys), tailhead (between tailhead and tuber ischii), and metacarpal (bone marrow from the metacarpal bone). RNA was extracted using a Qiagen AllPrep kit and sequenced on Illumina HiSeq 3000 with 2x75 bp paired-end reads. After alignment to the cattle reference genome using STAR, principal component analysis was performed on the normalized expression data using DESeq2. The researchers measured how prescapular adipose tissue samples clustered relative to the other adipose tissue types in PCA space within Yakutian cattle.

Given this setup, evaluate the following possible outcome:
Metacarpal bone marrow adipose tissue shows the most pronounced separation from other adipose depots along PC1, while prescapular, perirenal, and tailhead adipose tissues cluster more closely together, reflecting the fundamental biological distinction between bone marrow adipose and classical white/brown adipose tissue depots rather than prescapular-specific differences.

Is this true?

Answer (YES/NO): YES